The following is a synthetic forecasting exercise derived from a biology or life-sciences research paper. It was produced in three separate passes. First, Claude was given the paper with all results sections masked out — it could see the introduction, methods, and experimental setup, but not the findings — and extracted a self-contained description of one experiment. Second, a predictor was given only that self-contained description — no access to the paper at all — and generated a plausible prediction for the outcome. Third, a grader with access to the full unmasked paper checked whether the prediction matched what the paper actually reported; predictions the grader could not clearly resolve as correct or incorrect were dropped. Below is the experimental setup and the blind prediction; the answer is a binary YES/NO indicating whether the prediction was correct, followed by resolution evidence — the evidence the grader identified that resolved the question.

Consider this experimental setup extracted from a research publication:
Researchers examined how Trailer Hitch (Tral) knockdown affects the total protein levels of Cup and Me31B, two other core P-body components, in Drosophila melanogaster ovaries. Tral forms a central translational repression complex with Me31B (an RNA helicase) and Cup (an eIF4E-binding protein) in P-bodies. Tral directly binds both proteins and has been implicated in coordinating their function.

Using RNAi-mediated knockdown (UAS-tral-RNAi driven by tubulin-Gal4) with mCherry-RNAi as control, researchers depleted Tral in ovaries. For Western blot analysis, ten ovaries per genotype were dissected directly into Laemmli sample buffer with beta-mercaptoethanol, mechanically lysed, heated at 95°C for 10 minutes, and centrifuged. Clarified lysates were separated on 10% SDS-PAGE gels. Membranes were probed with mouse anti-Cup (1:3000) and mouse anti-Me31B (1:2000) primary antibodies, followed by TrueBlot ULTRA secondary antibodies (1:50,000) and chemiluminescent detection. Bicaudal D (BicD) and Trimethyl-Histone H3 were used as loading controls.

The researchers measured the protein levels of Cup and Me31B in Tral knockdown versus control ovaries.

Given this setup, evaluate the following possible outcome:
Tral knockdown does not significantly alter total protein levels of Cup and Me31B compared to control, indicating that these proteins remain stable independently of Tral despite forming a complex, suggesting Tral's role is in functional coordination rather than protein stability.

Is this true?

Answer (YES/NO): NO